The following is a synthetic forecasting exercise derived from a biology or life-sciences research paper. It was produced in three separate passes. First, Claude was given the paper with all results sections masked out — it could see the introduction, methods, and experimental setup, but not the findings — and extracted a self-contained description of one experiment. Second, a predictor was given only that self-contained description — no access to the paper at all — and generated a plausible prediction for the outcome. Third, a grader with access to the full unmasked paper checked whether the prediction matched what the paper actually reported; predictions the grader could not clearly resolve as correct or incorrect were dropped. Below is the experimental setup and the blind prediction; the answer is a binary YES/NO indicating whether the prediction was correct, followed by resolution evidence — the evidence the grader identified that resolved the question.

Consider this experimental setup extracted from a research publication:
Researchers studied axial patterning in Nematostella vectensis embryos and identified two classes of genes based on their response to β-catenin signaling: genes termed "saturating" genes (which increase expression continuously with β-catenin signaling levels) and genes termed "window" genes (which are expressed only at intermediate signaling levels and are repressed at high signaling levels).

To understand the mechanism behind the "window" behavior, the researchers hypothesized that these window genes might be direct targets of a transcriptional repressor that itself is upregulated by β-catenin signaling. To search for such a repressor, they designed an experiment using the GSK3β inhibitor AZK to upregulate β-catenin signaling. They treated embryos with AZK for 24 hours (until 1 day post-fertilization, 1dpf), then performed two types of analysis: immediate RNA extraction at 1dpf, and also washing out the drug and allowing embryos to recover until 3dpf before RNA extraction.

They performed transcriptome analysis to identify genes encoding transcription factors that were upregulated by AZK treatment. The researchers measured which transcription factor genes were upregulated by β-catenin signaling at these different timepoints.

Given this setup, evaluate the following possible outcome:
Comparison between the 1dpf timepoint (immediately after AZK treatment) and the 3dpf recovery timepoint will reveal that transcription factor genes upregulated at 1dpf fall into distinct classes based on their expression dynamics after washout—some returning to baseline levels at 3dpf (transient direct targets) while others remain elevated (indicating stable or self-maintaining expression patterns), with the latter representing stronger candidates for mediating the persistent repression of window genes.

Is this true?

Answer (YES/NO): NO